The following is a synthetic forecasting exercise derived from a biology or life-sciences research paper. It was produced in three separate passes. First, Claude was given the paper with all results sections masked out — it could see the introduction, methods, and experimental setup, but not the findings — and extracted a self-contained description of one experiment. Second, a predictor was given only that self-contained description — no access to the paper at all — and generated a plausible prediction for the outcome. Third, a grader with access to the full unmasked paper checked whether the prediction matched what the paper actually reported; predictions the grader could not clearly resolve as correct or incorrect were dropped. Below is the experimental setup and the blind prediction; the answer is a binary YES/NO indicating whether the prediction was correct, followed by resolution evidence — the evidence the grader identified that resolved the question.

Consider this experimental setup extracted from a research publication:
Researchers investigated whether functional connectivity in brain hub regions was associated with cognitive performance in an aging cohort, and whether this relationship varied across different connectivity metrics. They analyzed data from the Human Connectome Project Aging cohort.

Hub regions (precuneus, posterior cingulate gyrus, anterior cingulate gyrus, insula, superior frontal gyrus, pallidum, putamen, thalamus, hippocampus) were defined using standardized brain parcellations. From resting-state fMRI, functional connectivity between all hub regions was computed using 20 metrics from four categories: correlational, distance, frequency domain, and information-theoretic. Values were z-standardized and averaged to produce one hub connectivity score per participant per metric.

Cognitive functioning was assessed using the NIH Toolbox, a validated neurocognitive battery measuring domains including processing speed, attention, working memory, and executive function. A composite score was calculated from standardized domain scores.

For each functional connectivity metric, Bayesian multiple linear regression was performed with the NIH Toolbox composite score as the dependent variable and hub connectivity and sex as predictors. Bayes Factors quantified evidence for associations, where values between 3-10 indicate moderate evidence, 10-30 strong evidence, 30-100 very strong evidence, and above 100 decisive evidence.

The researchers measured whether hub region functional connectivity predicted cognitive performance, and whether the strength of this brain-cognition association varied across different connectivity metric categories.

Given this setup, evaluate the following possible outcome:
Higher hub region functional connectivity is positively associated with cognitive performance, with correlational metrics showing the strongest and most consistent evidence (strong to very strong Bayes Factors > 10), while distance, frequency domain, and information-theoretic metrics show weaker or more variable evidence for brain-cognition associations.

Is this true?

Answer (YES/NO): NO